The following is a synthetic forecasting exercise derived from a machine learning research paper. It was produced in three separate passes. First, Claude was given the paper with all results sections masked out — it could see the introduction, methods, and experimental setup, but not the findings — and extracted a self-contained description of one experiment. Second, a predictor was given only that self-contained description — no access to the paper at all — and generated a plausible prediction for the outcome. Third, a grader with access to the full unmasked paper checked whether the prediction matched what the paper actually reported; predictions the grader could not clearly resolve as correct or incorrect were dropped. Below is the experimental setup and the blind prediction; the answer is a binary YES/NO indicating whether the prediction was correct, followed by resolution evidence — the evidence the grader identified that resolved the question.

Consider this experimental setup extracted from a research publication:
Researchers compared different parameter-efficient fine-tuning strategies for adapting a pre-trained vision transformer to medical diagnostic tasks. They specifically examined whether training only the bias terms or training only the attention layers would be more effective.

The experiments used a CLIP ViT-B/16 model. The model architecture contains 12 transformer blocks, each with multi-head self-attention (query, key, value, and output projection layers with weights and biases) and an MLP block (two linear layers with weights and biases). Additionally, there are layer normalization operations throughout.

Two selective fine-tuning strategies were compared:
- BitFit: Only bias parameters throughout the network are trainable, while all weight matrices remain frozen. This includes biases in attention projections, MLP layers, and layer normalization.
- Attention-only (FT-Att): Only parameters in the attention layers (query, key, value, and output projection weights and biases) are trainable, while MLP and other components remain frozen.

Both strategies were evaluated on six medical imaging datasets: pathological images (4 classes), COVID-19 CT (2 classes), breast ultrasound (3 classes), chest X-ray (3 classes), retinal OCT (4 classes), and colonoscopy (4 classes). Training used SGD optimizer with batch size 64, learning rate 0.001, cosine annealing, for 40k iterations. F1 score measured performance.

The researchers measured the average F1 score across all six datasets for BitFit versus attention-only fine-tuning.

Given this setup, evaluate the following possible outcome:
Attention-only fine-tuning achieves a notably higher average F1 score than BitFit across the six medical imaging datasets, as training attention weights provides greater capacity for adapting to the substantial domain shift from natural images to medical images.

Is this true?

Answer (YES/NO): YES